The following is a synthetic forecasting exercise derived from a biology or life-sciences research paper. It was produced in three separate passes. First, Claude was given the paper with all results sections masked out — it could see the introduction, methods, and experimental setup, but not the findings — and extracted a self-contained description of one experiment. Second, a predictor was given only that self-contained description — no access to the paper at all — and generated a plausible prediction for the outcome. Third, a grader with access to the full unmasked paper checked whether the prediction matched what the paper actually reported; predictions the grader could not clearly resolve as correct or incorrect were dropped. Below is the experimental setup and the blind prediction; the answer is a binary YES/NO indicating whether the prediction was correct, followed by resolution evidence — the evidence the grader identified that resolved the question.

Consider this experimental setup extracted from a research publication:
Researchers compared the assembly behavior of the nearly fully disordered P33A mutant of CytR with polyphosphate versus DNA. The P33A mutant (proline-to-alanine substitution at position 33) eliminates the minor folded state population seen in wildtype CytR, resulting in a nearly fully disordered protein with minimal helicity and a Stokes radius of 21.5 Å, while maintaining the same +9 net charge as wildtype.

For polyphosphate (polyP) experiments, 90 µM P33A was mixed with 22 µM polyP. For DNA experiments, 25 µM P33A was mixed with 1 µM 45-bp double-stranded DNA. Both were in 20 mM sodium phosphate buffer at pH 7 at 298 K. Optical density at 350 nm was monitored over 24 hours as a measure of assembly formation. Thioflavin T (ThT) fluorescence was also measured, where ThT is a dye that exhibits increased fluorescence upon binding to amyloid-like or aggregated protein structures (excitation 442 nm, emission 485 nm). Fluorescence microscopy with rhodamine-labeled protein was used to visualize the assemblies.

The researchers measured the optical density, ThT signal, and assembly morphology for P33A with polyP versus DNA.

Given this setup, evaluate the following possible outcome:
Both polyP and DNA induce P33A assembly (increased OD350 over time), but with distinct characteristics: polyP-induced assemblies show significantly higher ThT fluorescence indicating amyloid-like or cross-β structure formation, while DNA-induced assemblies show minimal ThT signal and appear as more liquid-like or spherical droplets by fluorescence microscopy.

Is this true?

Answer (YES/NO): NO